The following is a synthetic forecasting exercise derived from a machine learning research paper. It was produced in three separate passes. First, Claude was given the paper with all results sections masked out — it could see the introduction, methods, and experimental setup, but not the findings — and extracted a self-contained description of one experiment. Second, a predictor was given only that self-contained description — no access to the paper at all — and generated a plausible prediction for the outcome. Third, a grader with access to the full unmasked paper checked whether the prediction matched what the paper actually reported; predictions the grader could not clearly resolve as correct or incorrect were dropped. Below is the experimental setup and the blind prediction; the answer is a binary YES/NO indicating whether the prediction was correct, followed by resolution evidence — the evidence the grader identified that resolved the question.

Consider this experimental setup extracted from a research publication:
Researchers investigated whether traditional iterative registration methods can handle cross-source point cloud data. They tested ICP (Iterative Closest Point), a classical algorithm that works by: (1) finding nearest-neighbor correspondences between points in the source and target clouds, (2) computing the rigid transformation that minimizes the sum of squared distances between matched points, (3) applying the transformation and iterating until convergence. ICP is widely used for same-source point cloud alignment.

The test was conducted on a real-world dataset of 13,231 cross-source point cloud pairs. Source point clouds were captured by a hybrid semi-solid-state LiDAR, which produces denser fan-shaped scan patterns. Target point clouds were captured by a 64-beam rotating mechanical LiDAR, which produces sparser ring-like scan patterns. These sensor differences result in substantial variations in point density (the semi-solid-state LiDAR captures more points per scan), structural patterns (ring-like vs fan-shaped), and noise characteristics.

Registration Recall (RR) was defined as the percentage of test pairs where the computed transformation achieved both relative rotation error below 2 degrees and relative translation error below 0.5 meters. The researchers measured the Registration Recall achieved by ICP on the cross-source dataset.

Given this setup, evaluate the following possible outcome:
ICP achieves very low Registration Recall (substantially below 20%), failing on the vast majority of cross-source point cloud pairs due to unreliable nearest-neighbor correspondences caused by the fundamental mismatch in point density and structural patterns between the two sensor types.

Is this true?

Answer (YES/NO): YES